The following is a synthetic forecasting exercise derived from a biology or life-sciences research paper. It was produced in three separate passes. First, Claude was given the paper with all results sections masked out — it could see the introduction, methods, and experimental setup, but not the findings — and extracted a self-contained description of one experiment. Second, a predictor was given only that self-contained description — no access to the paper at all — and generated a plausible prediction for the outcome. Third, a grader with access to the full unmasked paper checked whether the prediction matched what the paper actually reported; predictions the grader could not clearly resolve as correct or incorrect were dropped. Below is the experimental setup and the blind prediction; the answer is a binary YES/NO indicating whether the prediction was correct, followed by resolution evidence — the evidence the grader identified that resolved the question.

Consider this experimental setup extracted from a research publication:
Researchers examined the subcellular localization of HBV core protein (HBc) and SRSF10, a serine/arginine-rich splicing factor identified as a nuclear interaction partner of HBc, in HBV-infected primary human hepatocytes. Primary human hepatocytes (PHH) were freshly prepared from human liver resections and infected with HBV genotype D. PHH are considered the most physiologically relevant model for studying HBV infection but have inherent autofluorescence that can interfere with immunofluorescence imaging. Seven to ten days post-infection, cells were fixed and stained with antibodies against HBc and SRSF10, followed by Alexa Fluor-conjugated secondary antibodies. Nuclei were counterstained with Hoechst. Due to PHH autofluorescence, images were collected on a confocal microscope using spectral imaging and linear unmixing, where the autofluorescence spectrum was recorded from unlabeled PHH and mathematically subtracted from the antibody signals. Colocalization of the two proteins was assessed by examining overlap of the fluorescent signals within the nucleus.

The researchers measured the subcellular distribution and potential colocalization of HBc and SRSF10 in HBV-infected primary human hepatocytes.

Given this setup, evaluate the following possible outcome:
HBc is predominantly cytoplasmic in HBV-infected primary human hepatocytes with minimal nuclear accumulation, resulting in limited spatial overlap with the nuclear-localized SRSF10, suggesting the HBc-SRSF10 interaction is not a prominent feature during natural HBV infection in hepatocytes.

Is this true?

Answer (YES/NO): NO